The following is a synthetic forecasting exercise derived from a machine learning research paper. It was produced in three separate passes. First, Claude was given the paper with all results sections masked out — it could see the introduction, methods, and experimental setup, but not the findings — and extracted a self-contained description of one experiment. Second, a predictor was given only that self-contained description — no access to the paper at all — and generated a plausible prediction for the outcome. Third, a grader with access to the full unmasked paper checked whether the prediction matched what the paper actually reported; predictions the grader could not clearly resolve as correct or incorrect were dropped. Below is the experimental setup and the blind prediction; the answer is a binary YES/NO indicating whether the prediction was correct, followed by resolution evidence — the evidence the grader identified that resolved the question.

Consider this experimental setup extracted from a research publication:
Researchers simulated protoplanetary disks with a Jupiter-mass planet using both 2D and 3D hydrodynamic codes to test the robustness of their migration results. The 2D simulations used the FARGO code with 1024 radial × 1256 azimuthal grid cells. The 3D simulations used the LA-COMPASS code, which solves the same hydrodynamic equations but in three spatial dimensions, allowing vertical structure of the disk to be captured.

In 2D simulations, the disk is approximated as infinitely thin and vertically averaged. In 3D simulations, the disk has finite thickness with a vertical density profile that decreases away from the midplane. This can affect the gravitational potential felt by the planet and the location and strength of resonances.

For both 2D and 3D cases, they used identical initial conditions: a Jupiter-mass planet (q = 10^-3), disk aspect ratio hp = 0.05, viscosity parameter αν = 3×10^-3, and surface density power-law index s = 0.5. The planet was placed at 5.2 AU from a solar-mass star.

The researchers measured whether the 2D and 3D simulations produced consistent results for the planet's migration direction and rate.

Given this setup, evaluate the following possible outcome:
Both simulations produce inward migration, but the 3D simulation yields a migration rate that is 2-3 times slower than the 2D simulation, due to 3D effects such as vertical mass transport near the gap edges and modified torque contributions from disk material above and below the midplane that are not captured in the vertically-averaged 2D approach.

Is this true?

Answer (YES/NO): NO